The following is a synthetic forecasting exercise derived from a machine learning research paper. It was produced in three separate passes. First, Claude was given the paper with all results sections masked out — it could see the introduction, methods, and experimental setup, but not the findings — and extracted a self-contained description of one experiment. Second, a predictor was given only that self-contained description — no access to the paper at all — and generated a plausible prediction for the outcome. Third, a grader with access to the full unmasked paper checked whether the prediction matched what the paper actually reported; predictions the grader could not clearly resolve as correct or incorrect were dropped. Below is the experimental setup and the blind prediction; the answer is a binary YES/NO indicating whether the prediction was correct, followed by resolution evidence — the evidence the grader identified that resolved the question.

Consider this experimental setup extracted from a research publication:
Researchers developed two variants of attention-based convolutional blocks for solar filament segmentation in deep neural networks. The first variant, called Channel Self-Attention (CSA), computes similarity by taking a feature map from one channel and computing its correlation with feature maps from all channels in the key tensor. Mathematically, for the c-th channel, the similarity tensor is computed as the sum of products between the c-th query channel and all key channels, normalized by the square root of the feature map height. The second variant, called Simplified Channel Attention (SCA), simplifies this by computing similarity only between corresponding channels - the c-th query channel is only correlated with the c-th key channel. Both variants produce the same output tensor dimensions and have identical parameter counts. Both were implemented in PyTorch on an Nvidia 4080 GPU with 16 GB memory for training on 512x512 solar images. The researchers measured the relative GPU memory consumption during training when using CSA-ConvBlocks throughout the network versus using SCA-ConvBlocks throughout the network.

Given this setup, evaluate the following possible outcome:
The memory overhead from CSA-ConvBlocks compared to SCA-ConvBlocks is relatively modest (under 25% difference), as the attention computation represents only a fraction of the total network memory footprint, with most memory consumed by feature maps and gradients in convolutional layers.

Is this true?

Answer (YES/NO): NO